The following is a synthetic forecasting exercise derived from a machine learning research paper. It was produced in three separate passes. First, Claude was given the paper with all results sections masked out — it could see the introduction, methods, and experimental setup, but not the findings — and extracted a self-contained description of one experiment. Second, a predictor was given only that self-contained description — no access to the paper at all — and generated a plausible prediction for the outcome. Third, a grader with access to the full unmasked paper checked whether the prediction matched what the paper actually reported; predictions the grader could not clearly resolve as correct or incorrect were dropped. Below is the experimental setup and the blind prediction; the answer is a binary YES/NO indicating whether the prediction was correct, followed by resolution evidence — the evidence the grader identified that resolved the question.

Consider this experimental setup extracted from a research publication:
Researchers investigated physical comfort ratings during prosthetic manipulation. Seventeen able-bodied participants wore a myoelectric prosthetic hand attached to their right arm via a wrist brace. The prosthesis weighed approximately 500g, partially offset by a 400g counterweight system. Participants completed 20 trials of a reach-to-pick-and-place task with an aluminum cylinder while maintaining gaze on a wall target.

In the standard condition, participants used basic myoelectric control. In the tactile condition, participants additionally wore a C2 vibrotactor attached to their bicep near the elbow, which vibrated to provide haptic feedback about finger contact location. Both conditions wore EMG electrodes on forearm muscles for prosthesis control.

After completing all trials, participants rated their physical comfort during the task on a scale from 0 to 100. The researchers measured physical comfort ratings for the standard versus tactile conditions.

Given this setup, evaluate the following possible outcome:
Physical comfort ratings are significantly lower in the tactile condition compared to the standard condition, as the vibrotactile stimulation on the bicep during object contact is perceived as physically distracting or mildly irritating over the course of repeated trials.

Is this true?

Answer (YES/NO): NO